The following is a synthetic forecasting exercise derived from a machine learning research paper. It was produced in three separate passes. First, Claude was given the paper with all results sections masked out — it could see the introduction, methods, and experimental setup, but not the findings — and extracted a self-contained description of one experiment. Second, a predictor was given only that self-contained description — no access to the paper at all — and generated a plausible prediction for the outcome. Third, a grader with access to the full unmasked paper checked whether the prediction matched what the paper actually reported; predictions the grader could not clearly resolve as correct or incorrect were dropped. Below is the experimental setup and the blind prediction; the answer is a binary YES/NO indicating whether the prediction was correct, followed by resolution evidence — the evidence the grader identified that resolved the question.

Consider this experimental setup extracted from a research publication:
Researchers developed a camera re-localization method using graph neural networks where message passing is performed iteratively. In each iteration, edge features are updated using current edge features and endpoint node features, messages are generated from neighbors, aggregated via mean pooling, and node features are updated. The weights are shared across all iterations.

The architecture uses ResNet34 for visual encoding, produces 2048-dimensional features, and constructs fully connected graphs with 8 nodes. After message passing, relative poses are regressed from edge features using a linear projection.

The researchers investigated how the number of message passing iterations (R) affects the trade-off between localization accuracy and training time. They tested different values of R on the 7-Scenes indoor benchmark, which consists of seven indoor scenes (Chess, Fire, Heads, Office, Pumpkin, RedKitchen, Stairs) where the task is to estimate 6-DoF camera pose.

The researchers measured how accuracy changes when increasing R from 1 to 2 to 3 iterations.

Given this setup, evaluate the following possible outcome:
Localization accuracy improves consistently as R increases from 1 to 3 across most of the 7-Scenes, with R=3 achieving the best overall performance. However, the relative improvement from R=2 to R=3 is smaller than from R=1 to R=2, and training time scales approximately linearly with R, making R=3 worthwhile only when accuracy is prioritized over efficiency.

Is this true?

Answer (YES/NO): NO